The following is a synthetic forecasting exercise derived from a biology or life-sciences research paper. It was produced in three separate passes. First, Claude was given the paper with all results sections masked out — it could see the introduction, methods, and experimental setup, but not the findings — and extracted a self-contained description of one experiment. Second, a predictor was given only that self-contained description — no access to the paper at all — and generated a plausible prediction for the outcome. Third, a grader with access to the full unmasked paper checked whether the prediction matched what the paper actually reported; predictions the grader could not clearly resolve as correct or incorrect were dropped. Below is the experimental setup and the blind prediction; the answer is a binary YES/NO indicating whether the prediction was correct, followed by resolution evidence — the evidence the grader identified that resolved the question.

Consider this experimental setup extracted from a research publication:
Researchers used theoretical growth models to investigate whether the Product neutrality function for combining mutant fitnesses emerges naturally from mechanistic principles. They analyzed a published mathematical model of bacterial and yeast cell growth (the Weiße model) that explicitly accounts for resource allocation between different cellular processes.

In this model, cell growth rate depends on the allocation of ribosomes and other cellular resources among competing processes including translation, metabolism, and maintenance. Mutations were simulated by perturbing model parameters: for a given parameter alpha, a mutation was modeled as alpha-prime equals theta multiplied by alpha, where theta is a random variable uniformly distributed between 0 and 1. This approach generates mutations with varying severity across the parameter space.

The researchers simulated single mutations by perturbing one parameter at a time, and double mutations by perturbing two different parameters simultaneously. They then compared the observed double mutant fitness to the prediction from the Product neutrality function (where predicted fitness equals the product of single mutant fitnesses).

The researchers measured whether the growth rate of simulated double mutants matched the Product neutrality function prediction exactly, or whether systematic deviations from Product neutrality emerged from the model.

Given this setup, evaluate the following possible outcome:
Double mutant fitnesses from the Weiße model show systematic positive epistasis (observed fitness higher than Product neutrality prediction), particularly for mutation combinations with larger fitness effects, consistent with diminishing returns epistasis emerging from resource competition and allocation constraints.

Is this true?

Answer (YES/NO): NO